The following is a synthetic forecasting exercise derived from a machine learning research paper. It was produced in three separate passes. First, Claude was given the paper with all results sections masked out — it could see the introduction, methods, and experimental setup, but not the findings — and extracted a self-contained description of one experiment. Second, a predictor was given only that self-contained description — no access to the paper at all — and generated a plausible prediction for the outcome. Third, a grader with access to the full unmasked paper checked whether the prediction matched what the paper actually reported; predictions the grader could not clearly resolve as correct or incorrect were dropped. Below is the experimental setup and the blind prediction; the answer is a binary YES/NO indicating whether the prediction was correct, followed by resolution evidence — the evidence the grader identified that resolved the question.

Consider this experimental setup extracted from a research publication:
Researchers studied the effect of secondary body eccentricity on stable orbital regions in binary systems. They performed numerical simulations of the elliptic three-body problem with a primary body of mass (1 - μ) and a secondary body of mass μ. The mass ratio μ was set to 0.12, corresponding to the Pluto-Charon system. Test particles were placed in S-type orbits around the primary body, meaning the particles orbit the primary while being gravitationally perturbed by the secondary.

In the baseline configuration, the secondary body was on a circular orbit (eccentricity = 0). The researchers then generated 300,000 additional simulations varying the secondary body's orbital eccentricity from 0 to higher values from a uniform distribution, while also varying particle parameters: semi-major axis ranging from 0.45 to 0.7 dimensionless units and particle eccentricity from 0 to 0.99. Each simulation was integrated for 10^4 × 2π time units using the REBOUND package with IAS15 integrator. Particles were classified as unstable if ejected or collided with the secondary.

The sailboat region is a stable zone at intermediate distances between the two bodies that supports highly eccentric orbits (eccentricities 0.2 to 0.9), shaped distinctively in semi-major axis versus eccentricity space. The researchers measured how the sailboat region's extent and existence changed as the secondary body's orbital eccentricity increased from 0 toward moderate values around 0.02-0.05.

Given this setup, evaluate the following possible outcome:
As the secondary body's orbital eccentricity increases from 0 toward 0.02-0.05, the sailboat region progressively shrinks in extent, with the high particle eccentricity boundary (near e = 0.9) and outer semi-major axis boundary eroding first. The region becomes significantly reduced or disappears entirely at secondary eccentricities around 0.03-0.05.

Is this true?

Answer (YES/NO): NO